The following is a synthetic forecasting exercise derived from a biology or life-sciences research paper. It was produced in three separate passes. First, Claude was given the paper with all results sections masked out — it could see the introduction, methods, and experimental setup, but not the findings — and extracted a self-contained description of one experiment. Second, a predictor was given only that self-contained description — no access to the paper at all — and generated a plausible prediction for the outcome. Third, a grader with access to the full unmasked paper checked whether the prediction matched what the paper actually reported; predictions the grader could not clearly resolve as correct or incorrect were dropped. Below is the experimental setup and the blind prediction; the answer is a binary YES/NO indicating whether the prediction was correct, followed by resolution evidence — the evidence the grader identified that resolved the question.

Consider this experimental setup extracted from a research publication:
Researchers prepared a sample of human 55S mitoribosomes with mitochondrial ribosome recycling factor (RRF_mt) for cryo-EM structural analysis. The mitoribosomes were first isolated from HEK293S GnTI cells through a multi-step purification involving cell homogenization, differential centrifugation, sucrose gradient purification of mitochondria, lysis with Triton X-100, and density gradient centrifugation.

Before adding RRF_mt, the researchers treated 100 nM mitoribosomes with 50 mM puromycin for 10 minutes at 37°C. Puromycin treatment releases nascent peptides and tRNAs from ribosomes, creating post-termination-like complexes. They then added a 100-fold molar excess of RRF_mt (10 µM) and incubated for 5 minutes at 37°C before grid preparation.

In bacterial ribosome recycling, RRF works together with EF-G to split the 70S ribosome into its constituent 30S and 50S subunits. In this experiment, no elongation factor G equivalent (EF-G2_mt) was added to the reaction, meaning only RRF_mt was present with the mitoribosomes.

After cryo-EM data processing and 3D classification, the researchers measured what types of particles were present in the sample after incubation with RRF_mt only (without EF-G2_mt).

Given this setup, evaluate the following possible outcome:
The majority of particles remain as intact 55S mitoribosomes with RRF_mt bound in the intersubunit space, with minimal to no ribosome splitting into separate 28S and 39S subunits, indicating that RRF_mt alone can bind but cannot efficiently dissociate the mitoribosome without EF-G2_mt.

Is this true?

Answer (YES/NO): NO